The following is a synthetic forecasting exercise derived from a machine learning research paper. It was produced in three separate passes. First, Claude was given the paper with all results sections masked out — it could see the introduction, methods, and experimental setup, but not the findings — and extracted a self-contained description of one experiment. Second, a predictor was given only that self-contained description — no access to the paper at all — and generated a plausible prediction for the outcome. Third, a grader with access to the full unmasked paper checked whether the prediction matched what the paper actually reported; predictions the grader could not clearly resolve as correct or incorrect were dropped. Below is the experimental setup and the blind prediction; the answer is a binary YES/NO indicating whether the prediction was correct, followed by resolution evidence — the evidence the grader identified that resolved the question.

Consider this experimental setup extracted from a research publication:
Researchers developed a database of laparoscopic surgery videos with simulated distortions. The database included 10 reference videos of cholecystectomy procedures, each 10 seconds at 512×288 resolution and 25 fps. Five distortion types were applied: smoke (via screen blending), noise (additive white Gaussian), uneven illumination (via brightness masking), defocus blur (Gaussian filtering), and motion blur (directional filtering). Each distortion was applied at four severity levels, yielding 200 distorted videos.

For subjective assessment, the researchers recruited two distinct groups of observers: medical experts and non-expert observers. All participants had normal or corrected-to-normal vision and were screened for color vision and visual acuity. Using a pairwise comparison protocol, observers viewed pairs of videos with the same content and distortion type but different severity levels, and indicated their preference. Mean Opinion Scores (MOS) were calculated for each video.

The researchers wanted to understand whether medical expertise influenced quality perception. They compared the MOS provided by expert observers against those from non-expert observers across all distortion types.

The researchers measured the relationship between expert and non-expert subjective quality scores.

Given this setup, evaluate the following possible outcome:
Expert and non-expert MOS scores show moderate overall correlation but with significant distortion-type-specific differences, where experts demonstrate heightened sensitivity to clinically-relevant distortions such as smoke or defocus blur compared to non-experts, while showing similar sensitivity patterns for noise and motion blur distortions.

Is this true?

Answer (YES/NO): NO